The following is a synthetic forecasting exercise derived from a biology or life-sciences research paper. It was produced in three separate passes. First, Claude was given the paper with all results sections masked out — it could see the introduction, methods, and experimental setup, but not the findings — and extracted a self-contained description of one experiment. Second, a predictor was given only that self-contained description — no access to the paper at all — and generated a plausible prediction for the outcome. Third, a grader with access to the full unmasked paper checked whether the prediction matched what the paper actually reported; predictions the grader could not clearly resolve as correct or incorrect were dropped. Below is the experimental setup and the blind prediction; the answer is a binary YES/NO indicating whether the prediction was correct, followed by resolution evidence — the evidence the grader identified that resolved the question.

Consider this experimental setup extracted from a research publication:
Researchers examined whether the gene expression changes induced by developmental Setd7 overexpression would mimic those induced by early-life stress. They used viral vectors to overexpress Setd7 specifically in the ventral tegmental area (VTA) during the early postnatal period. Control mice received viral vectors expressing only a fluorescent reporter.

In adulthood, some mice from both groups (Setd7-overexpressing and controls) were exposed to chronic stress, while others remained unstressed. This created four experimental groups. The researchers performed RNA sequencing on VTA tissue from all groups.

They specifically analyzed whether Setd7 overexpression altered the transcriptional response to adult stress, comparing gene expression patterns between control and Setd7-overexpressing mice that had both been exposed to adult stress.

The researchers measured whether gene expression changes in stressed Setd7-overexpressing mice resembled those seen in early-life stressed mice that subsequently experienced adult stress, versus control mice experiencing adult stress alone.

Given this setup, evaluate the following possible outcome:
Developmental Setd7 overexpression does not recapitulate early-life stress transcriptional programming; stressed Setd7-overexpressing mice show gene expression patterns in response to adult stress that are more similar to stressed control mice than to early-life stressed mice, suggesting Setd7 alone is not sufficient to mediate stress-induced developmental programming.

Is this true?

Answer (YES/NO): NO